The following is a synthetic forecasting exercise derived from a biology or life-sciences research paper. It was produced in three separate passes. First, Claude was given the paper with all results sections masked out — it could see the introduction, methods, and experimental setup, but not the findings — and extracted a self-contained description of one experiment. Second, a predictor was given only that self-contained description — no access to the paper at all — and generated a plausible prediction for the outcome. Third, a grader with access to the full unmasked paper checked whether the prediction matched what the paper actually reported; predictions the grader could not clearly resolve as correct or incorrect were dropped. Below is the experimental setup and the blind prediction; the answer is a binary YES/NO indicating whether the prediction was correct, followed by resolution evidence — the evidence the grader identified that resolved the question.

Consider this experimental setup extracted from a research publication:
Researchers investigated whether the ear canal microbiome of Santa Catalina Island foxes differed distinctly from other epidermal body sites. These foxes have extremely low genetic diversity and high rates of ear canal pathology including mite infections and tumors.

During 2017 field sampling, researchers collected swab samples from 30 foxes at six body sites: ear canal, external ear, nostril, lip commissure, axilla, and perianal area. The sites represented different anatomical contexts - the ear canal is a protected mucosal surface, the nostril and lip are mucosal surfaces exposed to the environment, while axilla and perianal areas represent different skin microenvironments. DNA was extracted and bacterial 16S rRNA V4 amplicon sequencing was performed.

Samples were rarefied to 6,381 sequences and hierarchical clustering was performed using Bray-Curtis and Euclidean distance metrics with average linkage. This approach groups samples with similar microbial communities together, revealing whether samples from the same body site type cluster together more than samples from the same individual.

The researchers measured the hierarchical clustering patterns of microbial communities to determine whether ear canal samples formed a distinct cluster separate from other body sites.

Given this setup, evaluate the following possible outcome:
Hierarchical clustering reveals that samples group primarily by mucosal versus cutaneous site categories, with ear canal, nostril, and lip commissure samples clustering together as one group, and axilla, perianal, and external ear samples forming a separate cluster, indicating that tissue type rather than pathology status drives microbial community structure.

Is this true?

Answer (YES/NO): NO